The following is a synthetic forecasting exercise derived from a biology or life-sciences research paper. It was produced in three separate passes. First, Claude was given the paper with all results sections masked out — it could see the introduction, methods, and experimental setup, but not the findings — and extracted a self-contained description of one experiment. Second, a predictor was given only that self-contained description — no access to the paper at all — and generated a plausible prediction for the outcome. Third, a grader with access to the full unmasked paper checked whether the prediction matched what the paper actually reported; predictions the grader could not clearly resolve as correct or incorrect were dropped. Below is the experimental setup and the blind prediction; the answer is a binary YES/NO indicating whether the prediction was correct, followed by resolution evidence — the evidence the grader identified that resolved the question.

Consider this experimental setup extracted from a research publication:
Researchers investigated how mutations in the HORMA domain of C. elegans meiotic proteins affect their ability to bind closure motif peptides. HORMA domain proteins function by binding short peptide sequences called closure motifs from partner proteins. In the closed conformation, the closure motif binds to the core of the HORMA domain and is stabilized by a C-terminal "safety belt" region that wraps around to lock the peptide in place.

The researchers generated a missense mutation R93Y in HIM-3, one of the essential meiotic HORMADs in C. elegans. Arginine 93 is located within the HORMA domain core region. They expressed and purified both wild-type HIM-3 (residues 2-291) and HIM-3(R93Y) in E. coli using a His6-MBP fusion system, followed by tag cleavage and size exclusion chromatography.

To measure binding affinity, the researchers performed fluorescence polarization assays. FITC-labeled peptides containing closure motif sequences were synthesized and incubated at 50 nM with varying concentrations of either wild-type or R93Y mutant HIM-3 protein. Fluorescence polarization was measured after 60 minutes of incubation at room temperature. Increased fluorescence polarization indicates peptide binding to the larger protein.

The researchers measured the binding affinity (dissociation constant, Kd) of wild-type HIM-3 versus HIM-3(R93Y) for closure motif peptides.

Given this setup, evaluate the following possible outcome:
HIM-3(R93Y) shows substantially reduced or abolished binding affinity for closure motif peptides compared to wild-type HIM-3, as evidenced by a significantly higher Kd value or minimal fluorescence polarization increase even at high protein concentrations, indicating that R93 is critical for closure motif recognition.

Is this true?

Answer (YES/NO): NO